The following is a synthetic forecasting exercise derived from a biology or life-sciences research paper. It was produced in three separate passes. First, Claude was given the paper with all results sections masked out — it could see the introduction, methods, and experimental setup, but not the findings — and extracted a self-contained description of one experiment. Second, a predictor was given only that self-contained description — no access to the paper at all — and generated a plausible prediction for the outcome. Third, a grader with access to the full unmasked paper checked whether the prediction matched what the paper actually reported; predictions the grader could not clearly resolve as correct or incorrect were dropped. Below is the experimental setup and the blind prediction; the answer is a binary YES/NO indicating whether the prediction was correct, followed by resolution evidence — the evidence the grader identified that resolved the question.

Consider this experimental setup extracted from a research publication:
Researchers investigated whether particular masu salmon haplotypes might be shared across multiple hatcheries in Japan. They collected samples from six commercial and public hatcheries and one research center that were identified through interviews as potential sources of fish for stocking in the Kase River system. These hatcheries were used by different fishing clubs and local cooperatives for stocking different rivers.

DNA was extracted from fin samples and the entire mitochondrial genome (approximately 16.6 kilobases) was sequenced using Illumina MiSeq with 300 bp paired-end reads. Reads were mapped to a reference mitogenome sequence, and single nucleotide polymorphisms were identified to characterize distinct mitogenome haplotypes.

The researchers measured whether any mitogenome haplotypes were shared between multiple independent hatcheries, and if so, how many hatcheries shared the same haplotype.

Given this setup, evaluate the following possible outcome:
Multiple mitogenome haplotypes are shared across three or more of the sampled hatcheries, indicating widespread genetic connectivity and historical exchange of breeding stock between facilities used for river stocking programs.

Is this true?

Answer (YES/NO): YES